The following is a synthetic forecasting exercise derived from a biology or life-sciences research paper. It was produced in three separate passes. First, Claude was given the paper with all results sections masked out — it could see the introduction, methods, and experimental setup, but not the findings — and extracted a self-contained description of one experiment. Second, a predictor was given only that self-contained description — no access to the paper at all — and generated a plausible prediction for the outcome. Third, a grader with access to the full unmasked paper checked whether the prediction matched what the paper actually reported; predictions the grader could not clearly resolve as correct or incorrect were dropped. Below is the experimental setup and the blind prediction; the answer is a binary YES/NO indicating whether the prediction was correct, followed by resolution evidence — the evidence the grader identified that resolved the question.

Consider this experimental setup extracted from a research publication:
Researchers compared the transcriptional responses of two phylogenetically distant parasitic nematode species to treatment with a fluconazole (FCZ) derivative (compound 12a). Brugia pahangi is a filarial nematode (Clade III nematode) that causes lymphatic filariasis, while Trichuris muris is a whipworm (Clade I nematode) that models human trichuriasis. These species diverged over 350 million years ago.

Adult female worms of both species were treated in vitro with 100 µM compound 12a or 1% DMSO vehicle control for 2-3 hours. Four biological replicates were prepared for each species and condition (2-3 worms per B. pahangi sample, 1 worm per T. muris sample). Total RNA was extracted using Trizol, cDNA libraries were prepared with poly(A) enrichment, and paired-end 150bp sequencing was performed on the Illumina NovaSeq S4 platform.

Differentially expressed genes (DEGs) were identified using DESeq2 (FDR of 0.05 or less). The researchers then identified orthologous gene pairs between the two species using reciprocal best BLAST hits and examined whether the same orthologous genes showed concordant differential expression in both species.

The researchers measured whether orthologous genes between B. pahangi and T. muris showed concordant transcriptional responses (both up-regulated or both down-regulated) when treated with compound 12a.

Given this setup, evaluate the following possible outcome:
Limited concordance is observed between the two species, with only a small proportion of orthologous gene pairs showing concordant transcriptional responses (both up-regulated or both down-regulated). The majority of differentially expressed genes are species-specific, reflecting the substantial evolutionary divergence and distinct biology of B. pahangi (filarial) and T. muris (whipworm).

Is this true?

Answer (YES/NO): YES